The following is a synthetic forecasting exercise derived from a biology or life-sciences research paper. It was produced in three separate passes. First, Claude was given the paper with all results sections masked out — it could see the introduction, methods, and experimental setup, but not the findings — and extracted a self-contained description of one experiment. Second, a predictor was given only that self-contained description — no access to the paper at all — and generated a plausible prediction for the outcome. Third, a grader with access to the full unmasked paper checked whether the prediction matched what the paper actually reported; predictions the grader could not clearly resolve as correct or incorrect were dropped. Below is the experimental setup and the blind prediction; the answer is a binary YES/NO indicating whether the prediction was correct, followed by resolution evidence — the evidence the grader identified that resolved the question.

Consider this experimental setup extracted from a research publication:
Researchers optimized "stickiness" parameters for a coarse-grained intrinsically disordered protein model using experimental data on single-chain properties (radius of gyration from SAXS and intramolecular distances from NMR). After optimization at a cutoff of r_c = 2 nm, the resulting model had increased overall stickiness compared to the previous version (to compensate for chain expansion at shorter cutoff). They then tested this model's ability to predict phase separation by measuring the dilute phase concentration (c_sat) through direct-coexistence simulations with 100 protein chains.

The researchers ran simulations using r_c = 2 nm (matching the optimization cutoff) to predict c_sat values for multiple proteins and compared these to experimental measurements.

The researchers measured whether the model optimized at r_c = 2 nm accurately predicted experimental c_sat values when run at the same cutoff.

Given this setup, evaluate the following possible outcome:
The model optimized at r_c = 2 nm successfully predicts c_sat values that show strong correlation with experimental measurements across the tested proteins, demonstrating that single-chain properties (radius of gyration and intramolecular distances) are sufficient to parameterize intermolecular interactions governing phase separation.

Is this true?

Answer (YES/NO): NO